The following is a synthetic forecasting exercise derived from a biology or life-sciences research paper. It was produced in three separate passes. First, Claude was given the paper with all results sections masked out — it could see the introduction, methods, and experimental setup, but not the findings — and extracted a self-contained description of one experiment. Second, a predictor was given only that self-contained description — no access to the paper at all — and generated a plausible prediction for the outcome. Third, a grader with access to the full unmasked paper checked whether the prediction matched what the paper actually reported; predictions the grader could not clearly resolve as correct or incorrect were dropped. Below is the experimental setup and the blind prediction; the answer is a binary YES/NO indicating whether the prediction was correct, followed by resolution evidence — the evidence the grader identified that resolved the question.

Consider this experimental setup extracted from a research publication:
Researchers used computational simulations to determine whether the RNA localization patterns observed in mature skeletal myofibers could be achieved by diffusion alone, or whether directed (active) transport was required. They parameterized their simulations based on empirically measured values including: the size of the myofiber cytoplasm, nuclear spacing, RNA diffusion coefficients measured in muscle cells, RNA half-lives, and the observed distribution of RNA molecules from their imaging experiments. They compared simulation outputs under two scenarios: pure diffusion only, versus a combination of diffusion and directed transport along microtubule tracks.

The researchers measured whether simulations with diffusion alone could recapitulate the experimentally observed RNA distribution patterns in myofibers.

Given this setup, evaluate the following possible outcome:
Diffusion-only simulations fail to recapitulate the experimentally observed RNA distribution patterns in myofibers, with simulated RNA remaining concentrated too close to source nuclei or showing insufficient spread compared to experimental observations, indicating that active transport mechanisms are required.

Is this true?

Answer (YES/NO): YES